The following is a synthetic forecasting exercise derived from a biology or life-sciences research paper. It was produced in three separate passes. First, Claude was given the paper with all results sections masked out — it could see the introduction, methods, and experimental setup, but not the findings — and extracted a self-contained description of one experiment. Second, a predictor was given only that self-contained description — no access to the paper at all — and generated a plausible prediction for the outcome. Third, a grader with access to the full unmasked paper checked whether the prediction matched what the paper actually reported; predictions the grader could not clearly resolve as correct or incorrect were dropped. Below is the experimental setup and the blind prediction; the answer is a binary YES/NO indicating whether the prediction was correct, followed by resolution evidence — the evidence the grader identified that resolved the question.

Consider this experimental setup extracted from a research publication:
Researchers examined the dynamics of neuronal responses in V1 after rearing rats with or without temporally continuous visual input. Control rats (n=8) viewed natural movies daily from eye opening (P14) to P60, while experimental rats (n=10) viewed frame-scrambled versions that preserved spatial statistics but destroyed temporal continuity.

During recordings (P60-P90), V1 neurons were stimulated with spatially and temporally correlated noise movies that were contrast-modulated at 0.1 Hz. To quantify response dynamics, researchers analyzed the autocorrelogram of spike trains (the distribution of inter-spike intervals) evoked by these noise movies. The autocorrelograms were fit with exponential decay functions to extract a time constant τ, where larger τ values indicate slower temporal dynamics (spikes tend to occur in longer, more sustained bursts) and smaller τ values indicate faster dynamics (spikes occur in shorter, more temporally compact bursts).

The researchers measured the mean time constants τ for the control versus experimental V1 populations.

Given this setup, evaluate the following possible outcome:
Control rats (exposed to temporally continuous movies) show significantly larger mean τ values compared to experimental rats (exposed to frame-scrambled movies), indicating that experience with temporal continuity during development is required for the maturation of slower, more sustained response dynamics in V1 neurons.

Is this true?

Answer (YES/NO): YES